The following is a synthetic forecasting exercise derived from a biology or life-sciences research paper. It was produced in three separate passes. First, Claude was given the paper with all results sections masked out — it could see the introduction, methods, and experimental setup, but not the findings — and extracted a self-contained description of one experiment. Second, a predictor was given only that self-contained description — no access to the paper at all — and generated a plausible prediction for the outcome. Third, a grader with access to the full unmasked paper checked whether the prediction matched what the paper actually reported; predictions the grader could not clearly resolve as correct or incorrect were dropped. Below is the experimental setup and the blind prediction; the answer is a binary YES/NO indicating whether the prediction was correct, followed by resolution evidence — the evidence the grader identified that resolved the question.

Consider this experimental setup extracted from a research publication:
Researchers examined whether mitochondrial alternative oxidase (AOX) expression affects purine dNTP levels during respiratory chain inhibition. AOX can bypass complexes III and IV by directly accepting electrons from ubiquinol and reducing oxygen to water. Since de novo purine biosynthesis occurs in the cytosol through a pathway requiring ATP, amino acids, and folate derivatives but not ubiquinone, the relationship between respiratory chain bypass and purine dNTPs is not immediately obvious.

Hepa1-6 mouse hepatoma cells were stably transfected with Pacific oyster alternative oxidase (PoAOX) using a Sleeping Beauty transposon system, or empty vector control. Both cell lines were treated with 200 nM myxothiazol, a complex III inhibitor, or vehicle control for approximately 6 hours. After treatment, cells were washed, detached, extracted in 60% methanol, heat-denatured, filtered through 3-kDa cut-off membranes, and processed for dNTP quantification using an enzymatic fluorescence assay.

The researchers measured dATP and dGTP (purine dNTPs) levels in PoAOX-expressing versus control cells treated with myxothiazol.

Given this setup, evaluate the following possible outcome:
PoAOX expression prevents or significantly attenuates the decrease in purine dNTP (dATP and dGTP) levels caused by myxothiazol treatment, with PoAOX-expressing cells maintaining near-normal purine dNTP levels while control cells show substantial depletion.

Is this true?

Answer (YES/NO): YES